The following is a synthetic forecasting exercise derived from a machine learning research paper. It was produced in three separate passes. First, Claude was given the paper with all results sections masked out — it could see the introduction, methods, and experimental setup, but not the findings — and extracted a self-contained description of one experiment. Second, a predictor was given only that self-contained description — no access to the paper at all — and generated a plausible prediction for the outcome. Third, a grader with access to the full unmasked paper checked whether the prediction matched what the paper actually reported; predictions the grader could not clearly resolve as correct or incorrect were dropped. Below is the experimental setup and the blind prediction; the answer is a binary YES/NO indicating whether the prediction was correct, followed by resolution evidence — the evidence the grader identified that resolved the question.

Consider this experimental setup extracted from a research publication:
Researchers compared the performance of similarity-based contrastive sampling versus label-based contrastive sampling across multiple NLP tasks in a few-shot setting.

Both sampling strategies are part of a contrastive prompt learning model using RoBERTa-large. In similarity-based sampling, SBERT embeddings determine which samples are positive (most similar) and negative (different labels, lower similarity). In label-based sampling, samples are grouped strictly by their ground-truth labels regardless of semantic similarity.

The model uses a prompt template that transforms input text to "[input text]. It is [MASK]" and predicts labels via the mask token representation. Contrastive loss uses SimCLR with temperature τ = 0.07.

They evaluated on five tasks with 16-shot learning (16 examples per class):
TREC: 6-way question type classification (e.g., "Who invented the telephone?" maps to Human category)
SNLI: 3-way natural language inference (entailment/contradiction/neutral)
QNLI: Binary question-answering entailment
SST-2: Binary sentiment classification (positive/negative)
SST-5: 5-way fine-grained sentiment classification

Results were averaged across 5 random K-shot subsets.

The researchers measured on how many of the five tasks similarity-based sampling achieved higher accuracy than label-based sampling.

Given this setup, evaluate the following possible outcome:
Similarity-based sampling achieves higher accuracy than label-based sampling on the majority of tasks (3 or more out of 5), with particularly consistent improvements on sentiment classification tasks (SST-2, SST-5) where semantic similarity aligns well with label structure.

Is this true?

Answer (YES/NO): NO